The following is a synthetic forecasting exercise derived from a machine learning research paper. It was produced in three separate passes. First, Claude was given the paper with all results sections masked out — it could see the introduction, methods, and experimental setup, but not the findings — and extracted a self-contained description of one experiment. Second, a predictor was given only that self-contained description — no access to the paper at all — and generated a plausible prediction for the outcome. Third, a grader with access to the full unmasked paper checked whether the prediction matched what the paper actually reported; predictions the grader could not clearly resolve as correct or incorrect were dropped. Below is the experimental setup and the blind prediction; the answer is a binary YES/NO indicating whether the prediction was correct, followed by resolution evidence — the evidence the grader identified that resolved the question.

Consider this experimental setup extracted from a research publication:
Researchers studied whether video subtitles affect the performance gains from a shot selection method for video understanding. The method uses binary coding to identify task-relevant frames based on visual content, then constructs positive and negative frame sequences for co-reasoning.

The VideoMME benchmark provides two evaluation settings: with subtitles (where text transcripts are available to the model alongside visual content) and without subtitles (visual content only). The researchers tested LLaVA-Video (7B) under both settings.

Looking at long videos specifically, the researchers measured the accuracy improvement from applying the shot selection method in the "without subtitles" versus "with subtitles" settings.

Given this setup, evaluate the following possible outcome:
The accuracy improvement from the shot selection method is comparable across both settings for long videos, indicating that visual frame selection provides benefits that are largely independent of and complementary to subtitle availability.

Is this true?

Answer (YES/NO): NO